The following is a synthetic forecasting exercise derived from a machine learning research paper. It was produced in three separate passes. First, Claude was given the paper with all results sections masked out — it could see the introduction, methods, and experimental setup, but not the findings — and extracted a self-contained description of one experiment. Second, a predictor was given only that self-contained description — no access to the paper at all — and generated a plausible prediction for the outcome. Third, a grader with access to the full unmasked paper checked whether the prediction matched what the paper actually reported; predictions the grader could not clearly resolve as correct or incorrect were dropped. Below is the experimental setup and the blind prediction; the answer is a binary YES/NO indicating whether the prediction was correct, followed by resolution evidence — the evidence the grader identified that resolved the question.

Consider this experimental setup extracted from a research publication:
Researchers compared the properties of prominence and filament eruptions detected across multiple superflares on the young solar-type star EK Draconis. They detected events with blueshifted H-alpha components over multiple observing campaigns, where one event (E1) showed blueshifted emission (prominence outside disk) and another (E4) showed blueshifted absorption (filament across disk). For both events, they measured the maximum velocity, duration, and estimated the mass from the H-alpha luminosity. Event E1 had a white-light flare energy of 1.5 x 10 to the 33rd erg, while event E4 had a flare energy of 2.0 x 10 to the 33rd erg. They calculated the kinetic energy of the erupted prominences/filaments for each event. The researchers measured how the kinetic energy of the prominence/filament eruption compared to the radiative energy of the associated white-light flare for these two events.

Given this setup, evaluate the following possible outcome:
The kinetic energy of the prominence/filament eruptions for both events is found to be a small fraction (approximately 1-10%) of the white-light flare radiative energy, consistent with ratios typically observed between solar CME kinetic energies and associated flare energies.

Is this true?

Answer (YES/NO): NO